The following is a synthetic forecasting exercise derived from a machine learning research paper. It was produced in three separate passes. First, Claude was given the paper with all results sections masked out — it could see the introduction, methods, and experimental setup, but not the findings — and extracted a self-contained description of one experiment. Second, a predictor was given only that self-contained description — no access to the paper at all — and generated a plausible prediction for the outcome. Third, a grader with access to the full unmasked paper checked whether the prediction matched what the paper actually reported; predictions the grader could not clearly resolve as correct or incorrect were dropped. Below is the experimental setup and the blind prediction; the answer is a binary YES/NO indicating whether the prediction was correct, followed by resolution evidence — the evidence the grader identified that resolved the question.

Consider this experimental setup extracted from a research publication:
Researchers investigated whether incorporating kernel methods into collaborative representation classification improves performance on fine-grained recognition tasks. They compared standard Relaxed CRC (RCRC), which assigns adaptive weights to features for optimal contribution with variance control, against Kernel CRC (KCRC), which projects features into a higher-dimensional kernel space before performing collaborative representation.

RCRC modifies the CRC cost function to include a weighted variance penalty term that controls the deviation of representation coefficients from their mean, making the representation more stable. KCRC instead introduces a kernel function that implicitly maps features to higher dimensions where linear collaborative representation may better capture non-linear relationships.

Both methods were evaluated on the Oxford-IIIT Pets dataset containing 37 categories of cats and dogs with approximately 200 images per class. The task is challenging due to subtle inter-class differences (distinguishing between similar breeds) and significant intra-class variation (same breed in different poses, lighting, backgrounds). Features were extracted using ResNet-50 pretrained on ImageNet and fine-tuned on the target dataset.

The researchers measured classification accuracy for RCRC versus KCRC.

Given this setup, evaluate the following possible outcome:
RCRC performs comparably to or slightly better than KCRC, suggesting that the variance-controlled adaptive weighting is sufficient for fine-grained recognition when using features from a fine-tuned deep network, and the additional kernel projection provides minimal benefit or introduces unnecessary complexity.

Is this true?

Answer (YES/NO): NO